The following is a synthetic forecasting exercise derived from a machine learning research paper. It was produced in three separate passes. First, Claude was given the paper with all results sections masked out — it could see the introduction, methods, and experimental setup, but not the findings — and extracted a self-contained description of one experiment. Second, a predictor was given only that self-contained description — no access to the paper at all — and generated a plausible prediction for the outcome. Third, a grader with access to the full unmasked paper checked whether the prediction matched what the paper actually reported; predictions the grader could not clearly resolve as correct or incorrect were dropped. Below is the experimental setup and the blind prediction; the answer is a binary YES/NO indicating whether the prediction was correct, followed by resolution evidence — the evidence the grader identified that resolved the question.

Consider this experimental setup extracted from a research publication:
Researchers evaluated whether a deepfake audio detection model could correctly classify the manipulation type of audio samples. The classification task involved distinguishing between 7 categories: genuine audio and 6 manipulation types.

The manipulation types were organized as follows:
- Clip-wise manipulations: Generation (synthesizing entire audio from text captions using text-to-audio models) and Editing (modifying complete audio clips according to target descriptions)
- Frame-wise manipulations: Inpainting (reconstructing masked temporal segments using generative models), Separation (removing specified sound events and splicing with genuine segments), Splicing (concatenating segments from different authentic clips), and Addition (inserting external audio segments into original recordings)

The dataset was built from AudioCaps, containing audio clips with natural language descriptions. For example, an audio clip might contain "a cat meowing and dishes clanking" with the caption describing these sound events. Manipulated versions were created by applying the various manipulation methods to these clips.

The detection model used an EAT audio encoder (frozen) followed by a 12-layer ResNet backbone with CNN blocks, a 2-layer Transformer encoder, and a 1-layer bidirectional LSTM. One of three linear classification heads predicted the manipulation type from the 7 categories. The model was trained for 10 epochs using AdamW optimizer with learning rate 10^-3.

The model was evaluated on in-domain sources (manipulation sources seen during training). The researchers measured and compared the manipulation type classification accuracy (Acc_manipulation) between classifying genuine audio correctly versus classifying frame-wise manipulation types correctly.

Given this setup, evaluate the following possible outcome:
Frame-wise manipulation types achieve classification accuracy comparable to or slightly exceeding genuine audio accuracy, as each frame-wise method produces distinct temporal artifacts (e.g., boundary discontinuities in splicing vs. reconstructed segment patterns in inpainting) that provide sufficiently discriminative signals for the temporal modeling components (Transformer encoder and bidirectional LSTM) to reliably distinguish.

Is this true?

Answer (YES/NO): NO